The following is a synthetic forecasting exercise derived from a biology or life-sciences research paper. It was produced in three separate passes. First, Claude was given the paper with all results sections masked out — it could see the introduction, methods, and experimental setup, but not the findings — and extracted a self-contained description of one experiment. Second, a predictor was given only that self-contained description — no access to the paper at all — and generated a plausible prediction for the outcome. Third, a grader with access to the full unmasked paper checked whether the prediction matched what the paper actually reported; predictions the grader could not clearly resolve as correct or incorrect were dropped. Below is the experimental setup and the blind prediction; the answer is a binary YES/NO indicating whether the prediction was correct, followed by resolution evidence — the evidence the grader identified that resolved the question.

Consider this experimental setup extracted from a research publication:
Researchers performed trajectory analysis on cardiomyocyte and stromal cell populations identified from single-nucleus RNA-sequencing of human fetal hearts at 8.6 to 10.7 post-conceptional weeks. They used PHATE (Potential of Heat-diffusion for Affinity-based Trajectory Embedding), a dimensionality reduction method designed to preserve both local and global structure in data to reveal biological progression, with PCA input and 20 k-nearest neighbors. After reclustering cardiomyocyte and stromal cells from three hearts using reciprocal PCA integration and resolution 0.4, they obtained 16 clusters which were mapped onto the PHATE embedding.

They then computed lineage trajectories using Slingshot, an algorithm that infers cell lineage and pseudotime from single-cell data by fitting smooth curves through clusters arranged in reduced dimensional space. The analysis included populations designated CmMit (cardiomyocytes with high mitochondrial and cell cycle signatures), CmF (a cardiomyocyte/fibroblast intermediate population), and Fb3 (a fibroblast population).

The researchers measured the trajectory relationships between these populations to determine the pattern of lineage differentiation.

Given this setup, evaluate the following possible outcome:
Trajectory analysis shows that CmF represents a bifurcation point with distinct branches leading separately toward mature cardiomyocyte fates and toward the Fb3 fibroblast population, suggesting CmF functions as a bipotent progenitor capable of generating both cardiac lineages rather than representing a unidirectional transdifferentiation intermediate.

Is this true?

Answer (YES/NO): YES